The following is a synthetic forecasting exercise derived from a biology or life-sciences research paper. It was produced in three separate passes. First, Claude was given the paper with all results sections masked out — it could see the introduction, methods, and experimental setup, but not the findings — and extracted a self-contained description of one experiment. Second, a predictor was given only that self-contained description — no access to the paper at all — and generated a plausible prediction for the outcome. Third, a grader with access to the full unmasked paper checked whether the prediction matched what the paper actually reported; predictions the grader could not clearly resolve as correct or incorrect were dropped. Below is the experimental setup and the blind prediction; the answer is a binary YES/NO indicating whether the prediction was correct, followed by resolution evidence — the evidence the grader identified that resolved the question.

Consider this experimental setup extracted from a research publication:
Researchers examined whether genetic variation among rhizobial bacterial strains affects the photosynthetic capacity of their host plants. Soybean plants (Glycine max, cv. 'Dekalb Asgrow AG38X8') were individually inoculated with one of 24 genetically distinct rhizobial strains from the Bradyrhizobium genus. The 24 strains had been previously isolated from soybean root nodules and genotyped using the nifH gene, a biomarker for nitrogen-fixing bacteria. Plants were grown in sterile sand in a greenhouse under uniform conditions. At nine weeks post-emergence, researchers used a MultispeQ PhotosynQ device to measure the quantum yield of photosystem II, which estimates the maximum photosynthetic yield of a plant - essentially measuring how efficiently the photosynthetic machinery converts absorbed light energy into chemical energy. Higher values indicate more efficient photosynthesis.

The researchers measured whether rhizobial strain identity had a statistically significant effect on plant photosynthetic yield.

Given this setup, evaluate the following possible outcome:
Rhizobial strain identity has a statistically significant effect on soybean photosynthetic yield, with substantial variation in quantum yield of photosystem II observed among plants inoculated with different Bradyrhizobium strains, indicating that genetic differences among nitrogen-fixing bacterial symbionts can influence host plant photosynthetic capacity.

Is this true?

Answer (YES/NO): NO